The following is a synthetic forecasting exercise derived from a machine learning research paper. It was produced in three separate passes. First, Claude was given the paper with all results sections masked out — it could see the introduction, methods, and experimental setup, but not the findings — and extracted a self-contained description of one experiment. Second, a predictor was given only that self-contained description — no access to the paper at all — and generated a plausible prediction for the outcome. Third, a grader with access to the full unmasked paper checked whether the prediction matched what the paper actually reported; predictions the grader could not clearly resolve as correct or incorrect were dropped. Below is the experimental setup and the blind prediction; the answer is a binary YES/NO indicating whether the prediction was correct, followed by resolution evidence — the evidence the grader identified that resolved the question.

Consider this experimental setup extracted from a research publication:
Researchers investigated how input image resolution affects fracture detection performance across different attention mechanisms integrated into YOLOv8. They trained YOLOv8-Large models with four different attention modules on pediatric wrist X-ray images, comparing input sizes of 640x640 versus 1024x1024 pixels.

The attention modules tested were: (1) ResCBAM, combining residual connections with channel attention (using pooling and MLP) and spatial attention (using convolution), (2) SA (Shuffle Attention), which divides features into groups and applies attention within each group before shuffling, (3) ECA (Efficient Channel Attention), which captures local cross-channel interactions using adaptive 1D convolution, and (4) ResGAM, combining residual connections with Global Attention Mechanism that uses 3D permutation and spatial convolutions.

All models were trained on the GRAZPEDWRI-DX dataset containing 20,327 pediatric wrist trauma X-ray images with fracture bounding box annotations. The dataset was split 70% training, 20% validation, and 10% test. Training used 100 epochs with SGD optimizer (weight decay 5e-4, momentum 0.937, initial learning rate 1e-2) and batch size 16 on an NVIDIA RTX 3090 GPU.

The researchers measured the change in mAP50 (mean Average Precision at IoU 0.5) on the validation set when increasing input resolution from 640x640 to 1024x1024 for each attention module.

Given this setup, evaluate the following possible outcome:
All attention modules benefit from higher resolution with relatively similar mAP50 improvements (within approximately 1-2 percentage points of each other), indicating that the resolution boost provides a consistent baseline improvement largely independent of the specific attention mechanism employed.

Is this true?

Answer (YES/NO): NO